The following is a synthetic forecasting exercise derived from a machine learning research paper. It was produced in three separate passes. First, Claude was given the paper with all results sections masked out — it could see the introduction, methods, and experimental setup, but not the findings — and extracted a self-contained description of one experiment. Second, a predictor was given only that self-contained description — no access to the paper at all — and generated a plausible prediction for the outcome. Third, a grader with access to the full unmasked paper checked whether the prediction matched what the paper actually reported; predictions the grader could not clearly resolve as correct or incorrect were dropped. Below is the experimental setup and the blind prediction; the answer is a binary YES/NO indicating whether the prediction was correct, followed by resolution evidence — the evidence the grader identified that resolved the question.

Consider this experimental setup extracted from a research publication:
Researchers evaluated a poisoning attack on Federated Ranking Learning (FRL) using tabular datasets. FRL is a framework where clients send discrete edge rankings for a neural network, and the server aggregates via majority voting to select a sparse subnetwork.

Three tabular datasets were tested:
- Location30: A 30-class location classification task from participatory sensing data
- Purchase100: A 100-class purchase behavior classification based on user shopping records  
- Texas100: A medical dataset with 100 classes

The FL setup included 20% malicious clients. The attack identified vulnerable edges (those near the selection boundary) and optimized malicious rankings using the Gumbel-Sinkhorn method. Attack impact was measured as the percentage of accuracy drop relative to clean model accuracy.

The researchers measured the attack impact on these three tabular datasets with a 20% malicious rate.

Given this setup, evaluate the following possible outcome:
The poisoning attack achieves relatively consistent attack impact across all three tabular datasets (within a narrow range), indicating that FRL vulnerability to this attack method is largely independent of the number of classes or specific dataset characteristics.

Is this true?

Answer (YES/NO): NO